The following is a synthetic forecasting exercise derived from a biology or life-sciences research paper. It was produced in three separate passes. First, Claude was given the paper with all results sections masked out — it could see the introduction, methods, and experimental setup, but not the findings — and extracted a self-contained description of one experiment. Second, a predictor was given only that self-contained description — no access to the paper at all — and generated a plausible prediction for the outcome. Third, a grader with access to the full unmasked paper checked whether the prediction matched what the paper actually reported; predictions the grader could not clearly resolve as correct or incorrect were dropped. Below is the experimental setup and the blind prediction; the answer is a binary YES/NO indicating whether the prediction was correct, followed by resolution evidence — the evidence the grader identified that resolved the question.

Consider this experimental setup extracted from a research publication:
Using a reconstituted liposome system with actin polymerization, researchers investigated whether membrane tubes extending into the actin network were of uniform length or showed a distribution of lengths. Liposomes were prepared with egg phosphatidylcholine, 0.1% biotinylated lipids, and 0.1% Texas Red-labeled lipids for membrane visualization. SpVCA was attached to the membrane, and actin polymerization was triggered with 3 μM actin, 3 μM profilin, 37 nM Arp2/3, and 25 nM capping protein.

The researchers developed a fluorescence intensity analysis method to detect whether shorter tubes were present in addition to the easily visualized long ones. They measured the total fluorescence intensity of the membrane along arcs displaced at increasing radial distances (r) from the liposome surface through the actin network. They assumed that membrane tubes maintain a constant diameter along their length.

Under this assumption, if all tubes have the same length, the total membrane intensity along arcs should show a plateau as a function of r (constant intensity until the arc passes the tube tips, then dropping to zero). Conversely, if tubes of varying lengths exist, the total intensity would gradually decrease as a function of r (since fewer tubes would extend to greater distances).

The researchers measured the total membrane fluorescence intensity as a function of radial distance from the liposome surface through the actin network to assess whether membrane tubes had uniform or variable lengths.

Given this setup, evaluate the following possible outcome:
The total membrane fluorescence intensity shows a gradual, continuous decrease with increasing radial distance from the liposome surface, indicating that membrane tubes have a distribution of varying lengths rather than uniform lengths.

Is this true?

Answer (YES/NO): YES